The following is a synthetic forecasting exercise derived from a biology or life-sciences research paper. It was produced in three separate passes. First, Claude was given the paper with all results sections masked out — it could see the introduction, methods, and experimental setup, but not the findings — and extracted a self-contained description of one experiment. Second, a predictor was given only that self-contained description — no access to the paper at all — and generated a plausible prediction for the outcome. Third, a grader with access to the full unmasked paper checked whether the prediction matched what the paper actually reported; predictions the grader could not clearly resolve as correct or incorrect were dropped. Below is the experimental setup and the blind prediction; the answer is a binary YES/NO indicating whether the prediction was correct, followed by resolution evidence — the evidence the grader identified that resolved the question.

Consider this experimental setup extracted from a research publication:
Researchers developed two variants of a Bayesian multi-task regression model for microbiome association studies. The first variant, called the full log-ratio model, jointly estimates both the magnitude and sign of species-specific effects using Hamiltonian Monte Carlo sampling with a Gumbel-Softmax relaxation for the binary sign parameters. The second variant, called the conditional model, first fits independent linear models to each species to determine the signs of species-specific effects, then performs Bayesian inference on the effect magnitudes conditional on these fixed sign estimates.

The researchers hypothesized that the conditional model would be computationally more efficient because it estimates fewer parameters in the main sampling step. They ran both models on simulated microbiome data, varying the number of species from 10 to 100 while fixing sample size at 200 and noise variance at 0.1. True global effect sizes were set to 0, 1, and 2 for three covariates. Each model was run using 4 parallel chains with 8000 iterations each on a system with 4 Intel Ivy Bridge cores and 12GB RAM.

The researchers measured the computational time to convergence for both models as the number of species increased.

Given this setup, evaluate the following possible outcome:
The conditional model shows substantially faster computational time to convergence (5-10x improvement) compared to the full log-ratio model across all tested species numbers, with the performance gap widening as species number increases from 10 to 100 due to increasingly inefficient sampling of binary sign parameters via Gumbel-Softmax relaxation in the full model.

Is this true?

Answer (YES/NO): NO